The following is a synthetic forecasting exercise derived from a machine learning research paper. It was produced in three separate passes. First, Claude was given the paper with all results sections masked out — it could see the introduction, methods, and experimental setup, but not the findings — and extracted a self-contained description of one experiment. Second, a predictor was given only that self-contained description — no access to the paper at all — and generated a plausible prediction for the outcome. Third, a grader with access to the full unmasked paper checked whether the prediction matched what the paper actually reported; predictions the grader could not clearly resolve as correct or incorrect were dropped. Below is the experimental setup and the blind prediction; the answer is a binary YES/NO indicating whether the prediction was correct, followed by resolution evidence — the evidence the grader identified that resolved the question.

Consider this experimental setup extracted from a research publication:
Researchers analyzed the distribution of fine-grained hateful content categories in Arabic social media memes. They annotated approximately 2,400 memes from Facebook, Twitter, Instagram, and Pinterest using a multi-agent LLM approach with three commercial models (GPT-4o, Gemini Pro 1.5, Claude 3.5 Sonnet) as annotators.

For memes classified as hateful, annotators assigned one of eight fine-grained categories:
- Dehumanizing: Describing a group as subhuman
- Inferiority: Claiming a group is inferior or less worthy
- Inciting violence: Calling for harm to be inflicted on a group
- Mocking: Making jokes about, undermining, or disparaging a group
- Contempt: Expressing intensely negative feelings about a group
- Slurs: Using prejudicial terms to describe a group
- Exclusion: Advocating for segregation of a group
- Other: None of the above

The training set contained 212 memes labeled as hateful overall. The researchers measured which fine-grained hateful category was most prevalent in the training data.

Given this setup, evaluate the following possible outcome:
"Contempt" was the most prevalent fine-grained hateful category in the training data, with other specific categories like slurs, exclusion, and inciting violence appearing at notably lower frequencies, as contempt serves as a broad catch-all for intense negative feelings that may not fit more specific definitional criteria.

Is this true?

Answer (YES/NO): NO